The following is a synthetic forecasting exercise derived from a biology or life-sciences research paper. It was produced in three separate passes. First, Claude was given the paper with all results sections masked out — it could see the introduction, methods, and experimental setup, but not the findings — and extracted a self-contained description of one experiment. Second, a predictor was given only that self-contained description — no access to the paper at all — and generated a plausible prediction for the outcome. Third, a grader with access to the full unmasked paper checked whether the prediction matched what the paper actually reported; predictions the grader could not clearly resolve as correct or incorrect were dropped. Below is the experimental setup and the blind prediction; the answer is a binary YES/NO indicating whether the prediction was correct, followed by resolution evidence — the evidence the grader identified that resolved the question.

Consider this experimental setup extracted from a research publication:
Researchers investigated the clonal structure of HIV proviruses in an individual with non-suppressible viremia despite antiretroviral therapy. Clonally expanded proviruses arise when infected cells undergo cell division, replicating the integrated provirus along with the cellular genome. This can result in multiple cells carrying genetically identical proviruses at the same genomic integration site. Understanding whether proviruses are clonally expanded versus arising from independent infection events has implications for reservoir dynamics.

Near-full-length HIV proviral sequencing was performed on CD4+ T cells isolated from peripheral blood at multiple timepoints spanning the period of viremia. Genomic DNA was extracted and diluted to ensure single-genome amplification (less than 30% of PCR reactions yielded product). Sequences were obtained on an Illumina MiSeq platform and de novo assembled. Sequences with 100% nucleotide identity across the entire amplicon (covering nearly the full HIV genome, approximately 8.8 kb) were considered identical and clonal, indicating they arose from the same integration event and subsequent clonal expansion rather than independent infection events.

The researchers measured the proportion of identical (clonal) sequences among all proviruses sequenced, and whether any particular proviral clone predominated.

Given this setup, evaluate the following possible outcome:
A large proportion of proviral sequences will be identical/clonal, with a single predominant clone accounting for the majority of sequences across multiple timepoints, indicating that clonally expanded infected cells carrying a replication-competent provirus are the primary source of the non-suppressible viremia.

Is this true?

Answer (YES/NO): NO